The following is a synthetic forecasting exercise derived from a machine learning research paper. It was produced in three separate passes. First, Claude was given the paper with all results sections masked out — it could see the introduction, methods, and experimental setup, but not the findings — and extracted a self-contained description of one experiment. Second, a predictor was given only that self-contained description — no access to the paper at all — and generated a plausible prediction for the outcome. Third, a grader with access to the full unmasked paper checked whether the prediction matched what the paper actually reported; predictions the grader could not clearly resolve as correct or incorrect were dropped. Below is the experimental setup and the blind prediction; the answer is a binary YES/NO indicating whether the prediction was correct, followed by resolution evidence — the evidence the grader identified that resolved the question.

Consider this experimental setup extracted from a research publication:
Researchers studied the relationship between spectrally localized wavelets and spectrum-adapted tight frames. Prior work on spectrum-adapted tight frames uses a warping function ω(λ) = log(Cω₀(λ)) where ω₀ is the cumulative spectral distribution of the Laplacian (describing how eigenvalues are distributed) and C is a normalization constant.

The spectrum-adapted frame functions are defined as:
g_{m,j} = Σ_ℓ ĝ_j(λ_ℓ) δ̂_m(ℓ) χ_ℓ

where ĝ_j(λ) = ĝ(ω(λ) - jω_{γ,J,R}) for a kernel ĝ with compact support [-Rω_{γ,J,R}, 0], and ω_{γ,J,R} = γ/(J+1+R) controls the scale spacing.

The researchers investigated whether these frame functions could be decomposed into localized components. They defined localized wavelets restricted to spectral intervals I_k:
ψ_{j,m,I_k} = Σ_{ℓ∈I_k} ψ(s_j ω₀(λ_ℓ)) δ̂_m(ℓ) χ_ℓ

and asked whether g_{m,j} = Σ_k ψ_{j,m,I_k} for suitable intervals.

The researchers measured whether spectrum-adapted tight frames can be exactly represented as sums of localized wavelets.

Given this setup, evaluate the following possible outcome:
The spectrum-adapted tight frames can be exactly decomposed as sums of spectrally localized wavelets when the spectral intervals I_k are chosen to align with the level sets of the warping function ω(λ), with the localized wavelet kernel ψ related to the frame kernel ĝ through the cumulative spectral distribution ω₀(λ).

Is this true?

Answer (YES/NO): NO